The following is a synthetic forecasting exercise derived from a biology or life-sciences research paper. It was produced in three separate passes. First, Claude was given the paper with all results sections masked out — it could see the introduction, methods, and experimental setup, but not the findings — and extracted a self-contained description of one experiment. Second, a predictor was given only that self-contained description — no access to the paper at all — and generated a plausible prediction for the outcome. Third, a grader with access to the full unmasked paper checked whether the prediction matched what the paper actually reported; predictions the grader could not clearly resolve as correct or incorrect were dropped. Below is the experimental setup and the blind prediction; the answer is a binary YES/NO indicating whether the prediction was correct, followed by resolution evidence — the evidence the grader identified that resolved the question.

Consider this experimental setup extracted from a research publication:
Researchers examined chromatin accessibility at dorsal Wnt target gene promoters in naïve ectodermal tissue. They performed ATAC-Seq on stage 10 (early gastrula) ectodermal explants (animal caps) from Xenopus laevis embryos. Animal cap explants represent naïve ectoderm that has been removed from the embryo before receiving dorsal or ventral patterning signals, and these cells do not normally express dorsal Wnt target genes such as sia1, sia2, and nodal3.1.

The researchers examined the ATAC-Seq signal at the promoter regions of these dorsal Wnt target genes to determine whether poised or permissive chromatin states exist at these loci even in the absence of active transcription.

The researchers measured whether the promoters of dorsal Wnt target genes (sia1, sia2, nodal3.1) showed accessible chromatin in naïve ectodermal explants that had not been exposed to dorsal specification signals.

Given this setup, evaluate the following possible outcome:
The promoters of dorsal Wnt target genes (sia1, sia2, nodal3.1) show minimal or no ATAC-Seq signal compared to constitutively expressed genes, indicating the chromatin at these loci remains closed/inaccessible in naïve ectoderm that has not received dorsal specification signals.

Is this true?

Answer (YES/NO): YES